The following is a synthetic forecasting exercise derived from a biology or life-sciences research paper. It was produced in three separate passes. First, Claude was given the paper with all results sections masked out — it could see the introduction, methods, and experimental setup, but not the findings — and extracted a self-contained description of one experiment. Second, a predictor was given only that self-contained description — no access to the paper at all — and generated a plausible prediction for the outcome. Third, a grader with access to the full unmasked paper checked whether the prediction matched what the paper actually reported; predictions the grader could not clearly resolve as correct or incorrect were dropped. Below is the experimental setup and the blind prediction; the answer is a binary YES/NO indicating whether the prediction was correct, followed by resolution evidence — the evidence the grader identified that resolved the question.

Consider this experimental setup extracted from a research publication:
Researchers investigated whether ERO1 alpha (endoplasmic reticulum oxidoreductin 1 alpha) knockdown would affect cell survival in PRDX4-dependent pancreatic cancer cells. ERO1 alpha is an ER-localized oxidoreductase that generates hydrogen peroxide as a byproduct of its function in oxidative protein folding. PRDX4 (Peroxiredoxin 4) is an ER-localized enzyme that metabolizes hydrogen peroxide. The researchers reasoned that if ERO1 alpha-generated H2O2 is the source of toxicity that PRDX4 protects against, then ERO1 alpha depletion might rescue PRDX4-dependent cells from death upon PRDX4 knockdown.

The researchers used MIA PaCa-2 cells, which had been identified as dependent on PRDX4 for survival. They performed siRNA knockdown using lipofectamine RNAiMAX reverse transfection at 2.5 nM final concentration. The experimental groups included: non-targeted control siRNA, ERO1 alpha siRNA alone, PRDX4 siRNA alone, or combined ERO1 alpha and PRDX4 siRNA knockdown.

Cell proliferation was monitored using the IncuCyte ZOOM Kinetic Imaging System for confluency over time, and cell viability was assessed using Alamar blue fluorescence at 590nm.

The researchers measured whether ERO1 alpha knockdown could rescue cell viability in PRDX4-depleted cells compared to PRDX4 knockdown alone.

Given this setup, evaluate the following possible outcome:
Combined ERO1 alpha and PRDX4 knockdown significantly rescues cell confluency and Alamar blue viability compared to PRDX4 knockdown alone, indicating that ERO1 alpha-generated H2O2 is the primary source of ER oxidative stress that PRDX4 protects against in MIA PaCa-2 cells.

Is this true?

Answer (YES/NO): NO